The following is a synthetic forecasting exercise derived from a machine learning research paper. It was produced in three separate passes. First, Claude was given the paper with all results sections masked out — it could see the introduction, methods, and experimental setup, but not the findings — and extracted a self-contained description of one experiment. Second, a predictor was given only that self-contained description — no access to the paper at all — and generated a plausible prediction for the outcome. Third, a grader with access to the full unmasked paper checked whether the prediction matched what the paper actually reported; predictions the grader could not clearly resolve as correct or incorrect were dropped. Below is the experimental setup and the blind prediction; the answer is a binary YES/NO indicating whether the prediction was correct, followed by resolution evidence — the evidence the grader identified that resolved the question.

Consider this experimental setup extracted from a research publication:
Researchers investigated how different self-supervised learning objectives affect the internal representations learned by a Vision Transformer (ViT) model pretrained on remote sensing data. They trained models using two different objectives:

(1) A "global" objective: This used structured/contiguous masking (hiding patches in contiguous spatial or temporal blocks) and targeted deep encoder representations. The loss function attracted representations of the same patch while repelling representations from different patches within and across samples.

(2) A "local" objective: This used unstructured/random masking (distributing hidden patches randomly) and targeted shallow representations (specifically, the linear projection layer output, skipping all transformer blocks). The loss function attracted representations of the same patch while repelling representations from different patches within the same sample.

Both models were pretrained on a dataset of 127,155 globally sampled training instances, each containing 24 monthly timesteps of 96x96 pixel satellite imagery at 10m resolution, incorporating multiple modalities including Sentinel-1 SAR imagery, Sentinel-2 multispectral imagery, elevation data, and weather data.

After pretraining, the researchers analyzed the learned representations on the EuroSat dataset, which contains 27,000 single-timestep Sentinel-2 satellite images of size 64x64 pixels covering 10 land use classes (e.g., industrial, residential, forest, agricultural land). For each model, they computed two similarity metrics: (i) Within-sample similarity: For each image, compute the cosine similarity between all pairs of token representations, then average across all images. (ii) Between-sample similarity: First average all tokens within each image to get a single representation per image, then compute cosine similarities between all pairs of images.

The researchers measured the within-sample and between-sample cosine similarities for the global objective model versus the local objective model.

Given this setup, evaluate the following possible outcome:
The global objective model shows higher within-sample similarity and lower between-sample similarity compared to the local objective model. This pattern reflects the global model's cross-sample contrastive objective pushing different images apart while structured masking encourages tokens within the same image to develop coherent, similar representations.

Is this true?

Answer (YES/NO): YES